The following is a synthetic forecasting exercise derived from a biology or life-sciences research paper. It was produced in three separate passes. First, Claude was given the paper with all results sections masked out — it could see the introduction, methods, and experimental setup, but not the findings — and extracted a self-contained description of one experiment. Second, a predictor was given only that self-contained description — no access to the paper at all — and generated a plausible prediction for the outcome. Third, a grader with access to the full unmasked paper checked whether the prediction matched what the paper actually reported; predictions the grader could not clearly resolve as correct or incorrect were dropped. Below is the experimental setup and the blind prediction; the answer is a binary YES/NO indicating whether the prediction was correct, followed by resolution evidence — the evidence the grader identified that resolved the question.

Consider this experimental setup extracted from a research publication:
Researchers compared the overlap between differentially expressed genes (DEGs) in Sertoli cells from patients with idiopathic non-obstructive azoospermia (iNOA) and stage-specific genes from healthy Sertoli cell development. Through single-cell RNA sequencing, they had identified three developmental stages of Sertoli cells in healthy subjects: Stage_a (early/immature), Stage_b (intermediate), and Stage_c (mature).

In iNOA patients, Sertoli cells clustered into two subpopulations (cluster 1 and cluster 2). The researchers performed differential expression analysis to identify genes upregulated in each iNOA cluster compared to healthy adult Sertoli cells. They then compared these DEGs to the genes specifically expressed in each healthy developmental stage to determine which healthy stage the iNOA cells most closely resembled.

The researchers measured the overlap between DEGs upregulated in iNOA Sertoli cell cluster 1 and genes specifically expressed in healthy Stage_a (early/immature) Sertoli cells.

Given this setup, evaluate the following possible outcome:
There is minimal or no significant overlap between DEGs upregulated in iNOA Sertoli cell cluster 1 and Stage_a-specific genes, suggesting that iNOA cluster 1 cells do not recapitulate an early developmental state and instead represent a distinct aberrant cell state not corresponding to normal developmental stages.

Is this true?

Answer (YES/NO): NO